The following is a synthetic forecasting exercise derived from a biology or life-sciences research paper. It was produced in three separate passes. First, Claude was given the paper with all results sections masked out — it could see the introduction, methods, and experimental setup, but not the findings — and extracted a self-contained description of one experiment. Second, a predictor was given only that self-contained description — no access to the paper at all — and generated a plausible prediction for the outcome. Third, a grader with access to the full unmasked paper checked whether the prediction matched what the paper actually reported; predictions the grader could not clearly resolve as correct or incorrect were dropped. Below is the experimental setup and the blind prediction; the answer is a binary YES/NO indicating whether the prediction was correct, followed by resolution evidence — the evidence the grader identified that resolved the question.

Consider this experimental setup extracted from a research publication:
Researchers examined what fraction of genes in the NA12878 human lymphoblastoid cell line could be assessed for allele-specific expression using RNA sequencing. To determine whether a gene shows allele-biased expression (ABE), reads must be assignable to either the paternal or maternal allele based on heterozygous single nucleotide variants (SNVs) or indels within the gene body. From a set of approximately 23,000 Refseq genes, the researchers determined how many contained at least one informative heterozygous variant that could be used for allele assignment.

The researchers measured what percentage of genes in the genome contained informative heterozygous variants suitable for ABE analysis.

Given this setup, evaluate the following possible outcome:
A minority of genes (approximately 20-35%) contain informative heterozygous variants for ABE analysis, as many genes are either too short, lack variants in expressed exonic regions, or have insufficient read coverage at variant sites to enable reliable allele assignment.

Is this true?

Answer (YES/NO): YES